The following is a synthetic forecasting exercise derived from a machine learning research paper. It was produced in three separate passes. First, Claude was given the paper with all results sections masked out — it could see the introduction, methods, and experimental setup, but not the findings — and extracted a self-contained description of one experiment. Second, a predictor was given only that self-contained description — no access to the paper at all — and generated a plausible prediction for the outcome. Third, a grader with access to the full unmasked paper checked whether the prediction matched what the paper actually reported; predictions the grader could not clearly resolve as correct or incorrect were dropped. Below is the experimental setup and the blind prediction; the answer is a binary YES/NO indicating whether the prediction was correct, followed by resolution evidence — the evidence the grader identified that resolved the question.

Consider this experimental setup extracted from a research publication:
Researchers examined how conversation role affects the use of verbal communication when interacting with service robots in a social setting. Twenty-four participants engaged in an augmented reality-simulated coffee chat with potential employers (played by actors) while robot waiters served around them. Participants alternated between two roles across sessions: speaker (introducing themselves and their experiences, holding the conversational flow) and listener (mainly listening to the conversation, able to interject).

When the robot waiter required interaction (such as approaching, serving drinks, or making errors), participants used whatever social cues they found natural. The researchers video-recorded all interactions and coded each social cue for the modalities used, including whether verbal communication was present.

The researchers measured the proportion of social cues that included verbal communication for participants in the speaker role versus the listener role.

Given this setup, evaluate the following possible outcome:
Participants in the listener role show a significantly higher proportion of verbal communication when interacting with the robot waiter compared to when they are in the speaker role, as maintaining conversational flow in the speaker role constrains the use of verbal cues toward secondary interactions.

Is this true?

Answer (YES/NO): NO